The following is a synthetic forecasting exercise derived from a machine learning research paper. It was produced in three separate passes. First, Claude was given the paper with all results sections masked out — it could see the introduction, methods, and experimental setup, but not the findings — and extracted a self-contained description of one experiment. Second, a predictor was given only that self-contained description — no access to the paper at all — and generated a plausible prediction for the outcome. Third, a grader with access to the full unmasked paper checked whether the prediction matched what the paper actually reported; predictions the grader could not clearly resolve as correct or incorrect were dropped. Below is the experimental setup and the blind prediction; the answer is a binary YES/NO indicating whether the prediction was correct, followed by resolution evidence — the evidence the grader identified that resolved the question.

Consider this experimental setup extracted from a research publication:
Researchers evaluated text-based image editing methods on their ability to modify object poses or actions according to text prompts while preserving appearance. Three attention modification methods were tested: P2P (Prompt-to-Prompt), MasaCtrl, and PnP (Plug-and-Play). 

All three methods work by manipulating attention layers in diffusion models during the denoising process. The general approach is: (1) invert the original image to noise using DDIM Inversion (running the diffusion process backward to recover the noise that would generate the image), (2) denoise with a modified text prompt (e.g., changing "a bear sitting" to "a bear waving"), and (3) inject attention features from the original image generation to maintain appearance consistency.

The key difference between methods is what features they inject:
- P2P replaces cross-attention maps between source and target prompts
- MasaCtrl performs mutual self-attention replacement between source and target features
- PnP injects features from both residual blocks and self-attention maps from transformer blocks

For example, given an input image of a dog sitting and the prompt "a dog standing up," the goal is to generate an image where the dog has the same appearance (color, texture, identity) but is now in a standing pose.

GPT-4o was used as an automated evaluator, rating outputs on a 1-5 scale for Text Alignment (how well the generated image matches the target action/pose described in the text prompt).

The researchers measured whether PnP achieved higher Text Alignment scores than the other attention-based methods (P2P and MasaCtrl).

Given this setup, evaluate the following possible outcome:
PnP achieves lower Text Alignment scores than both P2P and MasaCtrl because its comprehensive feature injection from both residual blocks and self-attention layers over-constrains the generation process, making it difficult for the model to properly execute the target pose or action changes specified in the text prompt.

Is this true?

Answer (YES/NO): NO